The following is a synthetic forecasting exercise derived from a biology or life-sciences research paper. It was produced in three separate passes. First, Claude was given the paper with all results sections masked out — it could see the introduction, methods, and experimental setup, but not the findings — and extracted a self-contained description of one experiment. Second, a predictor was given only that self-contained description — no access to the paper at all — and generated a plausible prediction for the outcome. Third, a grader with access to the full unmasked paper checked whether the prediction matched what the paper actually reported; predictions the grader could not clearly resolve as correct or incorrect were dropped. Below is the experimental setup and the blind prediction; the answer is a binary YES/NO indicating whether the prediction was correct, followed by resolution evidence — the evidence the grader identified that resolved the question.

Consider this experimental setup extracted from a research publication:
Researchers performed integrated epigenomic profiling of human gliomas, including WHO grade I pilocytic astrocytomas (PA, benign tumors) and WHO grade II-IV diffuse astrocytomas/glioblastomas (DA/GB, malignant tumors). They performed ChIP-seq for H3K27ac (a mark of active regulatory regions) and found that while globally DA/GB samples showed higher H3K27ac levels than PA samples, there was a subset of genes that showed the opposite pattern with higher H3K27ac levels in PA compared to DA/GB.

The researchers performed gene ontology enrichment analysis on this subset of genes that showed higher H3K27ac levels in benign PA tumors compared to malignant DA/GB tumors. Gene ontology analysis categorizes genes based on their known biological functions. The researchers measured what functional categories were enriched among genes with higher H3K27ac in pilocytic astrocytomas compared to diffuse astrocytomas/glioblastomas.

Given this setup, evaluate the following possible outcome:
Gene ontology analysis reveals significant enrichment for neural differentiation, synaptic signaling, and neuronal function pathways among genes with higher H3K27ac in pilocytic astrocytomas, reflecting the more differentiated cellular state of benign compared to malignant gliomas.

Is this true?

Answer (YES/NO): YES